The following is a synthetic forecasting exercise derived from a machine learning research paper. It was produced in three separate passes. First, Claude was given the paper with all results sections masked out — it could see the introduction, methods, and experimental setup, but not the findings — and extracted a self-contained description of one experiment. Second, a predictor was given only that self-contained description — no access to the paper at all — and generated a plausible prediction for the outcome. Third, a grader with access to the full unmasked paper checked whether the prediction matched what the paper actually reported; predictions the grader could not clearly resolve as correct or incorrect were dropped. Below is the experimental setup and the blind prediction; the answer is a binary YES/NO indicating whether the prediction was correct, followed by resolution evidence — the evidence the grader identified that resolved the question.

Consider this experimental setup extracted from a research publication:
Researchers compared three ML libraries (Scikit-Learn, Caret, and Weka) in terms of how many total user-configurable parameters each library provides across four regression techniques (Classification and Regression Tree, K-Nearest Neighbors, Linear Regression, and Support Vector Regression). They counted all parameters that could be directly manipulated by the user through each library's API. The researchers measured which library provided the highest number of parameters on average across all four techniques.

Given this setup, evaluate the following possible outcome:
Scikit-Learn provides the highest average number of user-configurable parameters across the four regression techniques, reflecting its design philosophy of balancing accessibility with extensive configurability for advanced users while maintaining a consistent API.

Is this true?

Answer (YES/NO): YES